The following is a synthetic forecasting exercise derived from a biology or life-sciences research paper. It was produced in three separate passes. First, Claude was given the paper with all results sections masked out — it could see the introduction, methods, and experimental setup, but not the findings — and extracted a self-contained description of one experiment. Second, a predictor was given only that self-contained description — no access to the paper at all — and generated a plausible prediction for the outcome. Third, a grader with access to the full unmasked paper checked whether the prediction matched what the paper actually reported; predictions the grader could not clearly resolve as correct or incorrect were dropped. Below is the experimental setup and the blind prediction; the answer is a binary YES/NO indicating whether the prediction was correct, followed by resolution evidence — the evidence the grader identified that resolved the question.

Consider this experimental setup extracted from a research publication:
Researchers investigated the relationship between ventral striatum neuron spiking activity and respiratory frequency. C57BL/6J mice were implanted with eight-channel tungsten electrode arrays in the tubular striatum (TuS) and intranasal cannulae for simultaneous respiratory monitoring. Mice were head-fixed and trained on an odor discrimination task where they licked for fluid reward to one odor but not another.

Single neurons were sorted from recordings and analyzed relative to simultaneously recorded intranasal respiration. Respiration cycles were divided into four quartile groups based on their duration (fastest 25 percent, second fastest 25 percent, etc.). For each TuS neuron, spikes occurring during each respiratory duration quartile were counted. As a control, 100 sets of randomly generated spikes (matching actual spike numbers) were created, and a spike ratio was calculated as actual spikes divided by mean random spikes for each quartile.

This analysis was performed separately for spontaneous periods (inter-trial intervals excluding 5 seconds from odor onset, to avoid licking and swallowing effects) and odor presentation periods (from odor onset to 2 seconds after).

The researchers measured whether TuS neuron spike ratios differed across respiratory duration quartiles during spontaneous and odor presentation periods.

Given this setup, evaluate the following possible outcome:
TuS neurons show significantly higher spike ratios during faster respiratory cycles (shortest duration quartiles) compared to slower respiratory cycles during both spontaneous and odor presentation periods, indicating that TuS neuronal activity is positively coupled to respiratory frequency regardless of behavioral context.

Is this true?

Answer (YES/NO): NO